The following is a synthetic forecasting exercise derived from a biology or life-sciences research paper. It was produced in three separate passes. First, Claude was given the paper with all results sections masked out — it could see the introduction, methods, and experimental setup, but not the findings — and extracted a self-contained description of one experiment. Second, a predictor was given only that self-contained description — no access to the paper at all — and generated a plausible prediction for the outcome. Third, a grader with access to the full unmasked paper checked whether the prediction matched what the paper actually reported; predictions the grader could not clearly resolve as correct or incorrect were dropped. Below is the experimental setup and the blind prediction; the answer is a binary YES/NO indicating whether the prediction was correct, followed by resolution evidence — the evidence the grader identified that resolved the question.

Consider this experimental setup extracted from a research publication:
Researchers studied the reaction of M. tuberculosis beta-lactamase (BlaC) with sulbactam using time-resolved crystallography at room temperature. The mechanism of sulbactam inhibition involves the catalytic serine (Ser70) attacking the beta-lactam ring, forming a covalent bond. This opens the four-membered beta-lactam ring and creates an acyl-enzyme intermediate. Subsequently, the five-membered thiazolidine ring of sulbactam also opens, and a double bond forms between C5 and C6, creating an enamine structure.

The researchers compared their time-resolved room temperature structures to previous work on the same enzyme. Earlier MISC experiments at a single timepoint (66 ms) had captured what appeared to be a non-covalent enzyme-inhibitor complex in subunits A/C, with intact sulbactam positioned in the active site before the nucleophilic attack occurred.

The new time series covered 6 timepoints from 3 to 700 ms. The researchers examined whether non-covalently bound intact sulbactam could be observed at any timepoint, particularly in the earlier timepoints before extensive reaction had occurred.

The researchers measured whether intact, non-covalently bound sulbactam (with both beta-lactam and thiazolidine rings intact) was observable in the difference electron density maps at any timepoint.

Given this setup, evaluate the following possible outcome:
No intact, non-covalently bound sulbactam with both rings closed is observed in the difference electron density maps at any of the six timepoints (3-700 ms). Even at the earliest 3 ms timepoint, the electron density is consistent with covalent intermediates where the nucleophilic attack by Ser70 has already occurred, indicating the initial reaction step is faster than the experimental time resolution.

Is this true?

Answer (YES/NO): NO